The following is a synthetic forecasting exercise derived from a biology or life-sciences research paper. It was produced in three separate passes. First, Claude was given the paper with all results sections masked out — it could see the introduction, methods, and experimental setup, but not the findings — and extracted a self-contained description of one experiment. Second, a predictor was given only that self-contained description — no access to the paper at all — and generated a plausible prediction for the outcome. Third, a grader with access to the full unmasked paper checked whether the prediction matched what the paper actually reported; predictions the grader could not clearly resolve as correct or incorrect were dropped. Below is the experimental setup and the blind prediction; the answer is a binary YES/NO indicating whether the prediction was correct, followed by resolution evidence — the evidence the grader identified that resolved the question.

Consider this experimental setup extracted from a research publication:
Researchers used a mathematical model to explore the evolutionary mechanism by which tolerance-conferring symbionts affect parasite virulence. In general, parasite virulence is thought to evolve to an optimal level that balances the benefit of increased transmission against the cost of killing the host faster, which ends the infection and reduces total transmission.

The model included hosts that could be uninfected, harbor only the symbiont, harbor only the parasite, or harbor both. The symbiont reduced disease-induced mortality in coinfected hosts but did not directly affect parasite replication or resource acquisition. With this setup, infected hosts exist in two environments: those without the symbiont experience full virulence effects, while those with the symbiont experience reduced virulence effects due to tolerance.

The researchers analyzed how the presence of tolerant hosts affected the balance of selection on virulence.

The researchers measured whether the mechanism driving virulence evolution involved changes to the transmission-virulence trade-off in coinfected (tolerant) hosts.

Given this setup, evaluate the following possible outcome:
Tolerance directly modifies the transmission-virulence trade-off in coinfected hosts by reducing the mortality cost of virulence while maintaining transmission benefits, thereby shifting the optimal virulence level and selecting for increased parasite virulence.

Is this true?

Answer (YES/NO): YES